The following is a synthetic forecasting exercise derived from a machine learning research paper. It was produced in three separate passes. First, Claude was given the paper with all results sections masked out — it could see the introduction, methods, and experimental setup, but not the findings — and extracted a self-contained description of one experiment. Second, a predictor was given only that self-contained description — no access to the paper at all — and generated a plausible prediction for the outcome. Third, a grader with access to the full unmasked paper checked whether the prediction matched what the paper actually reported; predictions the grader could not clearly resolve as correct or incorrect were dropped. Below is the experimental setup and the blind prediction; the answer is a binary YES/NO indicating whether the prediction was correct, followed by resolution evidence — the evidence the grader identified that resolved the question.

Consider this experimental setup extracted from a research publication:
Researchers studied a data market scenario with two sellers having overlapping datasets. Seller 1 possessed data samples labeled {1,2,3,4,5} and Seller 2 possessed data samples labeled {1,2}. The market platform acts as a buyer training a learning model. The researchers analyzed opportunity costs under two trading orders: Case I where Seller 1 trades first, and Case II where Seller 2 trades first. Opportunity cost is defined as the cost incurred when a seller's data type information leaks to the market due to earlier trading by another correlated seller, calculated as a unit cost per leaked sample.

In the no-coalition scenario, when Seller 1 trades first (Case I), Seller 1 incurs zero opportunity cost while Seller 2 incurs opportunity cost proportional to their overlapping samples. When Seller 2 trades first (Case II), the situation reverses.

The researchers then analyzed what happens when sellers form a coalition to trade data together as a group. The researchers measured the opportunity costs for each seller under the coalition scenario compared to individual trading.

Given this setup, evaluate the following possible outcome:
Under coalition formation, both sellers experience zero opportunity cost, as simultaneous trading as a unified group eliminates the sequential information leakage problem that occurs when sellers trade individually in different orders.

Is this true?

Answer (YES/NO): NO